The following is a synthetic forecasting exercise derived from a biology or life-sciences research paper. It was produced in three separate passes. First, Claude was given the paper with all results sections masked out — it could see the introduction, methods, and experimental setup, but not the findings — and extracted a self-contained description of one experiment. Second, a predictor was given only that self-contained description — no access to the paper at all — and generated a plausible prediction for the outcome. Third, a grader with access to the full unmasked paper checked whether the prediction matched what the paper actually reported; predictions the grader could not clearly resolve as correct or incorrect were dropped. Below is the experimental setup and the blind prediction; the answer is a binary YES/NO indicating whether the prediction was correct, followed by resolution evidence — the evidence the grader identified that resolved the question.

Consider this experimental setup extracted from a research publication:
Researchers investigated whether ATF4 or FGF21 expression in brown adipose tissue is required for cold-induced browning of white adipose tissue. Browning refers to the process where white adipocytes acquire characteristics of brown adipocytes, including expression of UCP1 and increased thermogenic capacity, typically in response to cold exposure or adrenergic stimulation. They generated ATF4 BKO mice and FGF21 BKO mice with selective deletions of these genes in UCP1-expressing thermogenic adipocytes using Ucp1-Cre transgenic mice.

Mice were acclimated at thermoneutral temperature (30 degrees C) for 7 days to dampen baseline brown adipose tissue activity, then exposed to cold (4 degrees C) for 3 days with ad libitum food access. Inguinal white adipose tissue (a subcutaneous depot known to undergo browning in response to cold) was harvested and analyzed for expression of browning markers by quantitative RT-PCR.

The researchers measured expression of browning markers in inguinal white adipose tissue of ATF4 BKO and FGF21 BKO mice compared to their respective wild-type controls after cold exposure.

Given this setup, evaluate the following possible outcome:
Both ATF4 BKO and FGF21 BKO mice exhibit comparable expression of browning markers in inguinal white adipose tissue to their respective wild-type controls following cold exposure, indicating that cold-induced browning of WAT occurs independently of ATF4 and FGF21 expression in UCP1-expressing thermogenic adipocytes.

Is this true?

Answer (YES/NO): NO